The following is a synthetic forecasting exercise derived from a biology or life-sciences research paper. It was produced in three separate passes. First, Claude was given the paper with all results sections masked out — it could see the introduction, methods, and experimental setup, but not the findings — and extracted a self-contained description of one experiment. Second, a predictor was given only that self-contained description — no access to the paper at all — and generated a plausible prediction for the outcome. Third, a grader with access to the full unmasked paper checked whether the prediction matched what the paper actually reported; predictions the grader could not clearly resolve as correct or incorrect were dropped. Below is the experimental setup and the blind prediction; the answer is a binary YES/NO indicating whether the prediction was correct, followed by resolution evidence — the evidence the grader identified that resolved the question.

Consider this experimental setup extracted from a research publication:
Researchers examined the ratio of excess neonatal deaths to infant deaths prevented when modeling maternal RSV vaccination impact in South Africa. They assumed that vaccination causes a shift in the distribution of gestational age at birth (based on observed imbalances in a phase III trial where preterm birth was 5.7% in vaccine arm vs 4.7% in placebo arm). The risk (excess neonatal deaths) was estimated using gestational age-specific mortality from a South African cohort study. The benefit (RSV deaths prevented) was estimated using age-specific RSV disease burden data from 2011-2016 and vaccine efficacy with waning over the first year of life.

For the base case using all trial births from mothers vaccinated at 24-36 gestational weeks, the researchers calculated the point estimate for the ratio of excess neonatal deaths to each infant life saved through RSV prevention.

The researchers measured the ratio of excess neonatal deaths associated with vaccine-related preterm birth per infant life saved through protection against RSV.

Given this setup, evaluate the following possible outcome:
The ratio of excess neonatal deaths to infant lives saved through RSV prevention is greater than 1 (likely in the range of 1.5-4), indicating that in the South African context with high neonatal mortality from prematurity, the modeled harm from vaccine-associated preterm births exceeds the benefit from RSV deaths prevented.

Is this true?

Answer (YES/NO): NO